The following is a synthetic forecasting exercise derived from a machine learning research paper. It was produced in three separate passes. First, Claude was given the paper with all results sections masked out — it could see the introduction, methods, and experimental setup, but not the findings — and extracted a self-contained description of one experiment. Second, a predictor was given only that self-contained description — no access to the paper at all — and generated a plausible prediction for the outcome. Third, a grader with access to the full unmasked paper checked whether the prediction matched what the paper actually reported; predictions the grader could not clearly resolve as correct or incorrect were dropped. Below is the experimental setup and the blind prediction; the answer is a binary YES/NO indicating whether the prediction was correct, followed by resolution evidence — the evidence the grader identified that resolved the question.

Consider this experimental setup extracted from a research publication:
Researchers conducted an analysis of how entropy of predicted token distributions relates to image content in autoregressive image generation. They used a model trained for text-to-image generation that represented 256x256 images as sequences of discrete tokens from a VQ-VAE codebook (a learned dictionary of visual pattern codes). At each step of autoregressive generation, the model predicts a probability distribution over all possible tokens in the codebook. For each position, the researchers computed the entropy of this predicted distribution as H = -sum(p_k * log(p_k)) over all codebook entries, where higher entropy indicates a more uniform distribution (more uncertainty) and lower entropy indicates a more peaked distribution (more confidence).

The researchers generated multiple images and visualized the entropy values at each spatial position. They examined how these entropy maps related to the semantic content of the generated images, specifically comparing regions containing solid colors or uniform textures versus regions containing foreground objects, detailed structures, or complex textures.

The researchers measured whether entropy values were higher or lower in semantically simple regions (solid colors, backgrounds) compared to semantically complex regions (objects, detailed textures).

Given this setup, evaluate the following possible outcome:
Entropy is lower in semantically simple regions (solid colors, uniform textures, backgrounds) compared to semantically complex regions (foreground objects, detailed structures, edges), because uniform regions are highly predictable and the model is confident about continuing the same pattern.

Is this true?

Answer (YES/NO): YES